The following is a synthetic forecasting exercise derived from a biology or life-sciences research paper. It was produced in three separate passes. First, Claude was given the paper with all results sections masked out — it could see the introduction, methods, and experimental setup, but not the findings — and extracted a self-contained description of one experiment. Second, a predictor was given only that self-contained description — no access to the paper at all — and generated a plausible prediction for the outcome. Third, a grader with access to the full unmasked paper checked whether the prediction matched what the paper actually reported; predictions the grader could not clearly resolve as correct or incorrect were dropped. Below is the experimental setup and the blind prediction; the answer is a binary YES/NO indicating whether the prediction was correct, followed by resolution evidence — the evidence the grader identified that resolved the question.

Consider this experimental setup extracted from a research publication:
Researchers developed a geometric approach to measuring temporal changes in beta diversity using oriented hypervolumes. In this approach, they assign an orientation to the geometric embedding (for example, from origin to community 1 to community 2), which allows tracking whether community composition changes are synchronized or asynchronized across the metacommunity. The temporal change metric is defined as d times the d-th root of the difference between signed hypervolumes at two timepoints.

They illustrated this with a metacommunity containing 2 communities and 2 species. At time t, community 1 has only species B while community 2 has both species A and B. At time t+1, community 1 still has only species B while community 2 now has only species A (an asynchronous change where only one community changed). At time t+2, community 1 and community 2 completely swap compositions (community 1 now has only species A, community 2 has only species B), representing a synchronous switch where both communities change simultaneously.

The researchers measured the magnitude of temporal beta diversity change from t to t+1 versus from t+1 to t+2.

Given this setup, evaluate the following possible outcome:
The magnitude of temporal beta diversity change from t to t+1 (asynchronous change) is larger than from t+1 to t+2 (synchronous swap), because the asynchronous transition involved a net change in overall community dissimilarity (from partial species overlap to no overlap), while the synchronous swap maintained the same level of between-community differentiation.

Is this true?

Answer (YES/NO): NO